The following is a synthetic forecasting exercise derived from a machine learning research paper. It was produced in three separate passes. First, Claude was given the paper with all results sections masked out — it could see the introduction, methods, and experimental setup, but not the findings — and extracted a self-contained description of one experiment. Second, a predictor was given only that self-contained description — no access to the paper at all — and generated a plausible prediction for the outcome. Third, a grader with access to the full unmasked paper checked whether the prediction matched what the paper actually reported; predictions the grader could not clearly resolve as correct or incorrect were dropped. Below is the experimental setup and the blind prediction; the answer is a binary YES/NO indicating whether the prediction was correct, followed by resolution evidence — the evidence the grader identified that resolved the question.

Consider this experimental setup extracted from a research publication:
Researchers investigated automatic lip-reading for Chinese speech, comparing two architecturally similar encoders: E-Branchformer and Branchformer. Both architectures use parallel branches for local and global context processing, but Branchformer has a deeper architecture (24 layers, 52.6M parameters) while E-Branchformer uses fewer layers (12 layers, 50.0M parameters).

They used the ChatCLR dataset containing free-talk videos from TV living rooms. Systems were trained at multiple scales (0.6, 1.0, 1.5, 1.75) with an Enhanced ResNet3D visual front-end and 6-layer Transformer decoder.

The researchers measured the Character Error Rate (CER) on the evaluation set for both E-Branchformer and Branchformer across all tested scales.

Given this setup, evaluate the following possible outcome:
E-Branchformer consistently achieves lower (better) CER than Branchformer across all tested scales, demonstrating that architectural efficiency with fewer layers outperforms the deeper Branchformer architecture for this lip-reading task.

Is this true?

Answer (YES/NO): NO